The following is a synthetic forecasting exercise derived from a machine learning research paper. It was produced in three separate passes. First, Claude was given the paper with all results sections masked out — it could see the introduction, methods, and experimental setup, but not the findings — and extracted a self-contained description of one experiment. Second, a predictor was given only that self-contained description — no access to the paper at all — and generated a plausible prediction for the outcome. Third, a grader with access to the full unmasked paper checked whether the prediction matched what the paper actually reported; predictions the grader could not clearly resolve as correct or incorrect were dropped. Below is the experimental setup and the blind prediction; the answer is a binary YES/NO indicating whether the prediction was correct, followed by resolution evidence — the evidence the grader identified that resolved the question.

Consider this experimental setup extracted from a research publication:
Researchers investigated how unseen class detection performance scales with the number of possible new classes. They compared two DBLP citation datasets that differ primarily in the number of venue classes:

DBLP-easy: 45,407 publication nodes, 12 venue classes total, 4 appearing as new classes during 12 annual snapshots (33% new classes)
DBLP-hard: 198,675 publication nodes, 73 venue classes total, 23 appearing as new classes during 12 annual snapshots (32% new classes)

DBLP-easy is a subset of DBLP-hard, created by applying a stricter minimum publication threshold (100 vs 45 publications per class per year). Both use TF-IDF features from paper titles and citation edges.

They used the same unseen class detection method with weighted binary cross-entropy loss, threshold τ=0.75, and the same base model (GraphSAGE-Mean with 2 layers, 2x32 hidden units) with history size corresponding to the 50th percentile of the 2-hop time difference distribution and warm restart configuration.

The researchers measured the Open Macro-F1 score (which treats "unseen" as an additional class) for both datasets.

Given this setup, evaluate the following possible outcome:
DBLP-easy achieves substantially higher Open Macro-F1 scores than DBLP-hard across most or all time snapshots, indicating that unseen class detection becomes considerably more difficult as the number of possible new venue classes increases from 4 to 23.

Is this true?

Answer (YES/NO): YES